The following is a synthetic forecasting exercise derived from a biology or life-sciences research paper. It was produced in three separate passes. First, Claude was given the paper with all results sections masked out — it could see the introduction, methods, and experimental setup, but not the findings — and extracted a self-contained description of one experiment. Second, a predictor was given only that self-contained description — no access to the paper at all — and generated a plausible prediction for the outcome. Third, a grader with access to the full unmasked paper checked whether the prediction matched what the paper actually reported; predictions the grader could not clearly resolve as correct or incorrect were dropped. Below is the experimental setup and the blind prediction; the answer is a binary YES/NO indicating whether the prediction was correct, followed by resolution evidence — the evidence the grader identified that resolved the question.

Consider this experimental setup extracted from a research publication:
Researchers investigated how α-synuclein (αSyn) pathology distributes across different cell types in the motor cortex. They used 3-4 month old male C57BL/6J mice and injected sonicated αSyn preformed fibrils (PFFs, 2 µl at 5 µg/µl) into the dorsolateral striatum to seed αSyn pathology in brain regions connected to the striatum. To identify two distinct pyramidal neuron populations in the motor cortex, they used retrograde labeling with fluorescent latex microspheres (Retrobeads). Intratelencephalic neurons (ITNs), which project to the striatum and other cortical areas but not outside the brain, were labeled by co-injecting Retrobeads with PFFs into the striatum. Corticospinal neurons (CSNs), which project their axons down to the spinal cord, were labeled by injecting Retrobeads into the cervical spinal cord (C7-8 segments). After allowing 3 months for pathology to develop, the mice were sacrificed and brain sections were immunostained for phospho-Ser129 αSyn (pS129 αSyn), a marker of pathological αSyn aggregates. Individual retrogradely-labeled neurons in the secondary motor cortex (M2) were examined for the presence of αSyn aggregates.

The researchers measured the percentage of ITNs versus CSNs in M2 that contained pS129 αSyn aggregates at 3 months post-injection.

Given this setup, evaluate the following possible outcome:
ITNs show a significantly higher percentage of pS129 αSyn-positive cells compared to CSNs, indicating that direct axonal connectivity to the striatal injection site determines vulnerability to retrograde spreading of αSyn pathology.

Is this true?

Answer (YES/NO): YES